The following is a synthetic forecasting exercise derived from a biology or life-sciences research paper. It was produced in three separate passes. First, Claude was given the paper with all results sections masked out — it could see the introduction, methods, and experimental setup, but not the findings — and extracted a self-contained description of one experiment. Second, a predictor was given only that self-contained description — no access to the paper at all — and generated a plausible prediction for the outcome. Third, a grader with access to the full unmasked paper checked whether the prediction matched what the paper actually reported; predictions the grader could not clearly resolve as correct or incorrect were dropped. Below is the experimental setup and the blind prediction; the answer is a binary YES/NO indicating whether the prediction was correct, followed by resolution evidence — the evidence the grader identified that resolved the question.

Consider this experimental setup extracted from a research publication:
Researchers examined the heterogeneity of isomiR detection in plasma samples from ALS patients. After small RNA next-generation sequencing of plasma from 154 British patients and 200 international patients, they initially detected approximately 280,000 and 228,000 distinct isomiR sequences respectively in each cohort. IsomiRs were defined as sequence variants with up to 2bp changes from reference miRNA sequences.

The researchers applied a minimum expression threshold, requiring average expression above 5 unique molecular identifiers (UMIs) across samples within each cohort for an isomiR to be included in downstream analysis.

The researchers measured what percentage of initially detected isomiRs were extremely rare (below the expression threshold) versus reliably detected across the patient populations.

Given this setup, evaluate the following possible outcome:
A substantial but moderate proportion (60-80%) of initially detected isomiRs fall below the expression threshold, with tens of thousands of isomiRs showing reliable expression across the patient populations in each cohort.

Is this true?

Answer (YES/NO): NO